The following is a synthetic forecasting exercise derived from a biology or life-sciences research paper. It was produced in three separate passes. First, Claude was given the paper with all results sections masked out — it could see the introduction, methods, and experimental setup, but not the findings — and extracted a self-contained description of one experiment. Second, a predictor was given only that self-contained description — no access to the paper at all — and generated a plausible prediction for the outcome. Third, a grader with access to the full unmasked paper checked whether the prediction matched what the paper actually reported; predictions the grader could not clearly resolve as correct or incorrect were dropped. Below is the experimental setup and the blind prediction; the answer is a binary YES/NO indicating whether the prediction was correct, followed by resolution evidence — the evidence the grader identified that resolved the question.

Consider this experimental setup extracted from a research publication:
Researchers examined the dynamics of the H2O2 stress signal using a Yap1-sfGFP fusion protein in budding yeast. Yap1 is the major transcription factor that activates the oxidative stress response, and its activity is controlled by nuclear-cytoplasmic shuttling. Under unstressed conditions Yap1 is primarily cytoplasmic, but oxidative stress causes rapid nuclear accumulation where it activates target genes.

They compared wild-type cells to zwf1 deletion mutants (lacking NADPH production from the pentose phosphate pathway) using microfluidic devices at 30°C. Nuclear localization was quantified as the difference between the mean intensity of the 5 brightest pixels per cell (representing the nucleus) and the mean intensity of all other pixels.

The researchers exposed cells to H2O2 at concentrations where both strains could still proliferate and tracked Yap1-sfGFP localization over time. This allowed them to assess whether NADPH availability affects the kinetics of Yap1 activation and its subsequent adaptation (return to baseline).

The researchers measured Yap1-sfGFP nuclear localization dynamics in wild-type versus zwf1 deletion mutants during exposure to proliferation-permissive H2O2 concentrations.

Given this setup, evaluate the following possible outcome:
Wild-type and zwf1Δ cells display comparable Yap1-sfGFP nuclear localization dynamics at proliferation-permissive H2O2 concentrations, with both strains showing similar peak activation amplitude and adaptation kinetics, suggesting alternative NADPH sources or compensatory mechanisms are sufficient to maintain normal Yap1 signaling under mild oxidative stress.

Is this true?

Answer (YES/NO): NO